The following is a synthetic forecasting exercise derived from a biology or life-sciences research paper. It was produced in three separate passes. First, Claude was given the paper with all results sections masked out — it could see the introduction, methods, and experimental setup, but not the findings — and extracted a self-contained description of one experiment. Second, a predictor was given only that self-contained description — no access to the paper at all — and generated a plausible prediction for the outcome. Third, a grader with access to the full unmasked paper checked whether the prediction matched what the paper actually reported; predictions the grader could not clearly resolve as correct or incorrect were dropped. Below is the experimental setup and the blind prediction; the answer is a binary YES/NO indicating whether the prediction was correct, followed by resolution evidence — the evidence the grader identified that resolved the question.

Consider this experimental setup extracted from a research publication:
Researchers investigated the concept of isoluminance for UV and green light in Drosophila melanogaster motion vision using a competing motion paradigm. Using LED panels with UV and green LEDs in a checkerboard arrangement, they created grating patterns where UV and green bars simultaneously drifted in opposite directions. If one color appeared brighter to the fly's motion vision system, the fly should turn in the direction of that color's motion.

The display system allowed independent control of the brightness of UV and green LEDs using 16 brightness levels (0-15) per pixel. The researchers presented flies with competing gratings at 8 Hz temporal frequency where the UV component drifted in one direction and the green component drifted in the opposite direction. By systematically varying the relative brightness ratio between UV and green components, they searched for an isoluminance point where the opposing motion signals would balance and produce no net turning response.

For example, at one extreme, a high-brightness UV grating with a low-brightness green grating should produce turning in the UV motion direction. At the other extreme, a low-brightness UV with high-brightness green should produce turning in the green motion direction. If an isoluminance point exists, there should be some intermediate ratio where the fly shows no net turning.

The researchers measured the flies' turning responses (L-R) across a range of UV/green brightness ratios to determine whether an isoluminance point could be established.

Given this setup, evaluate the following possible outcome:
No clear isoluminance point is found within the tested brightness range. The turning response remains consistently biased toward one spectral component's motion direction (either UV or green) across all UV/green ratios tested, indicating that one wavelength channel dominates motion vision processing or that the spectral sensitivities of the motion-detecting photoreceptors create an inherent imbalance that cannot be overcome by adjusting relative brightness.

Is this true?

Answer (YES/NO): NO